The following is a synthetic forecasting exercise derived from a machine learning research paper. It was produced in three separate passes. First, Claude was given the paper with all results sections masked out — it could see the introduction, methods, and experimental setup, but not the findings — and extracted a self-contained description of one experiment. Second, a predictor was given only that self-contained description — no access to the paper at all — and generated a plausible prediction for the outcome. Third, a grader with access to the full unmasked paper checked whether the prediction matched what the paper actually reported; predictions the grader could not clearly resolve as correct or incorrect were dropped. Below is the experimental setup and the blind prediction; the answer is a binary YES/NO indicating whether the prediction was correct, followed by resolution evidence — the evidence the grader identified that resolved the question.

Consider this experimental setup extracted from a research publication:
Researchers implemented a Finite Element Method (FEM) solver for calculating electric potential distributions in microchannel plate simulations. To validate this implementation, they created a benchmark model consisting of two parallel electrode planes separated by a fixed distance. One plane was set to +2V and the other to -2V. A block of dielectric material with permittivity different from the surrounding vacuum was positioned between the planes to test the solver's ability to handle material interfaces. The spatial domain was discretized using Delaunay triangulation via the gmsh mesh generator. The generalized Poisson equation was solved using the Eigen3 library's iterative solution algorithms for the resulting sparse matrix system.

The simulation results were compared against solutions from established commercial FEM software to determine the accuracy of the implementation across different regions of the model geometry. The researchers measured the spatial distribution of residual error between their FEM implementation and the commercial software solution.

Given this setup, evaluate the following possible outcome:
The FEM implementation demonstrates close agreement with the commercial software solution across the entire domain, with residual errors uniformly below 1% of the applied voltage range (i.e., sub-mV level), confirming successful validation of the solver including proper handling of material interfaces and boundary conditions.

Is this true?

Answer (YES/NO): NO